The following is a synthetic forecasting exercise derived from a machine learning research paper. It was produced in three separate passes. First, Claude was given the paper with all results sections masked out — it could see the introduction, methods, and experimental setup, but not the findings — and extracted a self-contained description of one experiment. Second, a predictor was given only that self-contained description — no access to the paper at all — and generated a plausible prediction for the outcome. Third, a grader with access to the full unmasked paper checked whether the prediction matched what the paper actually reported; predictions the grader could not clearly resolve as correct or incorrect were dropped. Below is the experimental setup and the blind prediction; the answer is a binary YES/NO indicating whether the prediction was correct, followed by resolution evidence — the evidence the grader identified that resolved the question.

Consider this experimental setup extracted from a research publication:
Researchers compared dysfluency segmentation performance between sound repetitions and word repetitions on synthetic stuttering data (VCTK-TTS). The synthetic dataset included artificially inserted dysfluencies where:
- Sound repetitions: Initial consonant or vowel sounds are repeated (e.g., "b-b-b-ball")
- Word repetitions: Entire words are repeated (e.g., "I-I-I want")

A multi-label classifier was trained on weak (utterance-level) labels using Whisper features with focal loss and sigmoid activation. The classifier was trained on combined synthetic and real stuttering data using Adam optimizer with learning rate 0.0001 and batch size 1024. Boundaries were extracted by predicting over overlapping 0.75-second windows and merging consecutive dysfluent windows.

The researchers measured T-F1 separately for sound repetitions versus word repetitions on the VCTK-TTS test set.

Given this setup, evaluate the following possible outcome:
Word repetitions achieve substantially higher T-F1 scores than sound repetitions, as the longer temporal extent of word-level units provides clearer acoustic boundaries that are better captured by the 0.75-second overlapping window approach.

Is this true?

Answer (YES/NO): NO